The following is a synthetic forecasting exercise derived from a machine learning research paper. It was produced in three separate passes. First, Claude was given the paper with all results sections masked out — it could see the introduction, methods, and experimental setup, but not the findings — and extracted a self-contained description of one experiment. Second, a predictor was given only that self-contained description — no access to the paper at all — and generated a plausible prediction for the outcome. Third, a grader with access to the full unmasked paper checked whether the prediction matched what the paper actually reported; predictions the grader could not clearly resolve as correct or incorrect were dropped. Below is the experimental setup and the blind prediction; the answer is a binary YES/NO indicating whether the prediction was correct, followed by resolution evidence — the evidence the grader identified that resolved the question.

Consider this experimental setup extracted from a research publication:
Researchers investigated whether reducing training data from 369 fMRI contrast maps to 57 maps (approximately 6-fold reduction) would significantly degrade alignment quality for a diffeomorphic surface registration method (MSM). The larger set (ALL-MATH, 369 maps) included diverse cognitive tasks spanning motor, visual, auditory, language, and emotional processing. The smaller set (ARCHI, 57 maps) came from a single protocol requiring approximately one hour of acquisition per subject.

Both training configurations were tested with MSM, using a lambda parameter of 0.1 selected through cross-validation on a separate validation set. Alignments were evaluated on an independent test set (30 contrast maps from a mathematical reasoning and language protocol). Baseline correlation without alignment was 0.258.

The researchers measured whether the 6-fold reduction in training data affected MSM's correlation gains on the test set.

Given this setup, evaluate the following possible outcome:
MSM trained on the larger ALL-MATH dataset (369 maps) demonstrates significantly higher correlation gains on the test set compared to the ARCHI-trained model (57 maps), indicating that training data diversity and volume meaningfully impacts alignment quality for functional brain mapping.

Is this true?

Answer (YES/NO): NO